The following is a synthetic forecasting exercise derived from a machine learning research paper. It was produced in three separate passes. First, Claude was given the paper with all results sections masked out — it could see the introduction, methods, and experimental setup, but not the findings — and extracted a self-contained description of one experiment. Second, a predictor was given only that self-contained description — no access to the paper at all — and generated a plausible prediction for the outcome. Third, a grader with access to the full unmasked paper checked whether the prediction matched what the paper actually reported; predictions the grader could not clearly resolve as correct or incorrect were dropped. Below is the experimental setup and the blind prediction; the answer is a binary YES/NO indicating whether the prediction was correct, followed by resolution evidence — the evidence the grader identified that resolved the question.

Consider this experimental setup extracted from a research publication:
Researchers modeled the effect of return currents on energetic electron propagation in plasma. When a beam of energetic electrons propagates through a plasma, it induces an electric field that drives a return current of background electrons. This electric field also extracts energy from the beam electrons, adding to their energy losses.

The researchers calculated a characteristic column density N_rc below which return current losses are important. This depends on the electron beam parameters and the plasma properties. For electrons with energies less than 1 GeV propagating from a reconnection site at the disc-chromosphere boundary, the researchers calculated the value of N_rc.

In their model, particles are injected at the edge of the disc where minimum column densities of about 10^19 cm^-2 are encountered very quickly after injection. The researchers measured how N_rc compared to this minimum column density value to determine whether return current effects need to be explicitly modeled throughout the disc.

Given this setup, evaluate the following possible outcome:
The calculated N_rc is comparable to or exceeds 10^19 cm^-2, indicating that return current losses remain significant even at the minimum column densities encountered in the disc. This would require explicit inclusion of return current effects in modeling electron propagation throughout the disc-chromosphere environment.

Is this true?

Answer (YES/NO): NO